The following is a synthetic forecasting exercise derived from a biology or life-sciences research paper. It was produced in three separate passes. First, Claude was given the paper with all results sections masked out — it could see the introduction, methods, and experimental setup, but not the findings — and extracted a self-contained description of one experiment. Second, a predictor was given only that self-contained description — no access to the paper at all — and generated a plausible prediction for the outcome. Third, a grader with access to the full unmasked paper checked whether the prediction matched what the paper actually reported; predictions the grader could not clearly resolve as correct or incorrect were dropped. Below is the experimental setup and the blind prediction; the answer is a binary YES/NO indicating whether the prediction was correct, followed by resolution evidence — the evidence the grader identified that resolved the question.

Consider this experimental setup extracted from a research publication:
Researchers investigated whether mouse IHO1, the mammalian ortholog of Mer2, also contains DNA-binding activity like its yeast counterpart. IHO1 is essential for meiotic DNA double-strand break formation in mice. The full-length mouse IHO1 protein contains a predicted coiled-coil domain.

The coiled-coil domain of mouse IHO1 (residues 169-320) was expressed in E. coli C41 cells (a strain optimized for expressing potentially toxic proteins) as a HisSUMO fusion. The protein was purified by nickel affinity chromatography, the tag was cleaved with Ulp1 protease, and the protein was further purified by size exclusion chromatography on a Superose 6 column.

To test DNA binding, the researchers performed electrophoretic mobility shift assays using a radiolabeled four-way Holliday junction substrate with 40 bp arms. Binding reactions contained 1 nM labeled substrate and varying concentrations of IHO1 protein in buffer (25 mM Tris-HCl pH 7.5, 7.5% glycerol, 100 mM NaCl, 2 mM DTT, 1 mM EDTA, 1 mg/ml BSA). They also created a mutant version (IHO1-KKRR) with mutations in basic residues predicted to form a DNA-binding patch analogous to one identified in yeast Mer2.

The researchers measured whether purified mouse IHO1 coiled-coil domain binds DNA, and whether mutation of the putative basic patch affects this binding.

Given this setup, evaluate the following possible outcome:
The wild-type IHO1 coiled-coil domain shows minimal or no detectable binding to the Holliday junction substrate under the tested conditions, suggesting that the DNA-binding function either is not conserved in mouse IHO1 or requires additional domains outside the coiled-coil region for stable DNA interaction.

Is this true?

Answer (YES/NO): NO